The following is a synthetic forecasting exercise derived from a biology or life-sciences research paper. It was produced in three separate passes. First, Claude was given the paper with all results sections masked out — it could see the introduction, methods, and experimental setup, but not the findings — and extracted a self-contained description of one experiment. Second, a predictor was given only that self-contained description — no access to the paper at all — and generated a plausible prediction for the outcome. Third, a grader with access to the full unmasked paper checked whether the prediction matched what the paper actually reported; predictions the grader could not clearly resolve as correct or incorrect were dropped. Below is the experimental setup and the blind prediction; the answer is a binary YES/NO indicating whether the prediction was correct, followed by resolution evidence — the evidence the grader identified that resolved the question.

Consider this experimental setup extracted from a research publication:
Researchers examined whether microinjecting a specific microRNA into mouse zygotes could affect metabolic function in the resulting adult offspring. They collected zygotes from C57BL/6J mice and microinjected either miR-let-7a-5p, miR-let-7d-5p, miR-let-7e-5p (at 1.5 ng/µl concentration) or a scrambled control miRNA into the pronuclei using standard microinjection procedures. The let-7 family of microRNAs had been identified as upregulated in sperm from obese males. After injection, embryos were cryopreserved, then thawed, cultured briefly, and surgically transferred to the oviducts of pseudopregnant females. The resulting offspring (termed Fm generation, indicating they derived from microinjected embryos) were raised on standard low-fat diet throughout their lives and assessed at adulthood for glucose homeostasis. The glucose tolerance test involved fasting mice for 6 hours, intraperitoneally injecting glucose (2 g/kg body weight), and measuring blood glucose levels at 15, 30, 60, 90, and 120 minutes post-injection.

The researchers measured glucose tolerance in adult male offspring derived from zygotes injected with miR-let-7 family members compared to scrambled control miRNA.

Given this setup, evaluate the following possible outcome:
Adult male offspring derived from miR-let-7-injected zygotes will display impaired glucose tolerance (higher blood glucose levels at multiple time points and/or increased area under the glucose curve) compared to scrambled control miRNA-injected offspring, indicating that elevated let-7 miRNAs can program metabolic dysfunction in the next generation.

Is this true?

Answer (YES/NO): YES